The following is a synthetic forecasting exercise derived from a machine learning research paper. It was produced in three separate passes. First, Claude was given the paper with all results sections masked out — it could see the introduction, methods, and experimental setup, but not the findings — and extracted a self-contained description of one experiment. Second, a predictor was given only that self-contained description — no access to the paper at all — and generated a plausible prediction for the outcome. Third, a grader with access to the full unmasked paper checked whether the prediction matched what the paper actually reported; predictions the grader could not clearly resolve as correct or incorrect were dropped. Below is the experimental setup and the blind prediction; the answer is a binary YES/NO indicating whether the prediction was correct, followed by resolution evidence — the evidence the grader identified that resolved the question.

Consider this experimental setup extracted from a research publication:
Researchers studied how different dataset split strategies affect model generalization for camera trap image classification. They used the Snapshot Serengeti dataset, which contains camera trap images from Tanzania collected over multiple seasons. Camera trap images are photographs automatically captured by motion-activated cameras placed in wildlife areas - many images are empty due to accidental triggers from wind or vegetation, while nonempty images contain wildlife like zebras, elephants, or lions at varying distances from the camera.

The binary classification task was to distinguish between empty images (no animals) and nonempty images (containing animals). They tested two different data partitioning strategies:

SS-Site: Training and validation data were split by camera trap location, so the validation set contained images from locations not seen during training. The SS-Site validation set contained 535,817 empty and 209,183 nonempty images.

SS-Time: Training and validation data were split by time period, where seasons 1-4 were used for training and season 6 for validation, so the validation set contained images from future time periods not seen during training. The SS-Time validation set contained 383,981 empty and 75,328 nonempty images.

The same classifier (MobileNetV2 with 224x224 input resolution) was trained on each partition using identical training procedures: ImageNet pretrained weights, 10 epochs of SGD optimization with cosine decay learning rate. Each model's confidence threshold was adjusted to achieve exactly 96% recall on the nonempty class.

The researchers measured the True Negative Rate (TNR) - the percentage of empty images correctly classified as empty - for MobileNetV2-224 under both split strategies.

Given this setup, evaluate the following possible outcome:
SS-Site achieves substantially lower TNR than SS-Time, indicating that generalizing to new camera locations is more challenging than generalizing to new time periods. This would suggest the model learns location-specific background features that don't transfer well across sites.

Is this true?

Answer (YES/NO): NO